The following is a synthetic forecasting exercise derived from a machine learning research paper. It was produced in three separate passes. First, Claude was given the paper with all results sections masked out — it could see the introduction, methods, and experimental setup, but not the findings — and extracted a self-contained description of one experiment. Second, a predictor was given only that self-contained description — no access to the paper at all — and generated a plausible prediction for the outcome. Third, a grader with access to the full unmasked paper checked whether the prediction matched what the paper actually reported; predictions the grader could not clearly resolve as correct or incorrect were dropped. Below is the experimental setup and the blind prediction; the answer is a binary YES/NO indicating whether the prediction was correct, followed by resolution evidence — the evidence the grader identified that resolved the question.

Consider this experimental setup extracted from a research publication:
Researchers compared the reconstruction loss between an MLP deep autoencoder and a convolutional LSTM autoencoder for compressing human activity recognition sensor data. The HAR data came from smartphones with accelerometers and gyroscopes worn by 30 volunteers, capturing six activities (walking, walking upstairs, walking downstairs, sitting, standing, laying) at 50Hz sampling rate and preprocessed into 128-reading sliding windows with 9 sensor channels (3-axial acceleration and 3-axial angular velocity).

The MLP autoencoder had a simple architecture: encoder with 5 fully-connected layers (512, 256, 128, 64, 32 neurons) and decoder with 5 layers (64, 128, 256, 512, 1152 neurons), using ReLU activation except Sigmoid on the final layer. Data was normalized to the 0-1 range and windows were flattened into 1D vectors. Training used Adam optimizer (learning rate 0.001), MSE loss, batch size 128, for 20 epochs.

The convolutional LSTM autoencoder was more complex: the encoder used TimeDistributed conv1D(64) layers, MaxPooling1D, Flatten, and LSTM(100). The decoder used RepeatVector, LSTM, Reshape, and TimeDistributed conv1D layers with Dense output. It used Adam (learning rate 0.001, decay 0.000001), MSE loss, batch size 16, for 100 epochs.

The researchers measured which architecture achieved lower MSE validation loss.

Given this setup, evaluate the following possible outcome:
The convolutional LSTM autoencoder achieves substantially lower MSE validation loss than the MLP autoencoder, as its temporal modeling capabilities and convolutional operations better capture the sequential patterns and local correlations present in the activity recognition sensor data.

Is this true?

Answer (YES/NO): NO